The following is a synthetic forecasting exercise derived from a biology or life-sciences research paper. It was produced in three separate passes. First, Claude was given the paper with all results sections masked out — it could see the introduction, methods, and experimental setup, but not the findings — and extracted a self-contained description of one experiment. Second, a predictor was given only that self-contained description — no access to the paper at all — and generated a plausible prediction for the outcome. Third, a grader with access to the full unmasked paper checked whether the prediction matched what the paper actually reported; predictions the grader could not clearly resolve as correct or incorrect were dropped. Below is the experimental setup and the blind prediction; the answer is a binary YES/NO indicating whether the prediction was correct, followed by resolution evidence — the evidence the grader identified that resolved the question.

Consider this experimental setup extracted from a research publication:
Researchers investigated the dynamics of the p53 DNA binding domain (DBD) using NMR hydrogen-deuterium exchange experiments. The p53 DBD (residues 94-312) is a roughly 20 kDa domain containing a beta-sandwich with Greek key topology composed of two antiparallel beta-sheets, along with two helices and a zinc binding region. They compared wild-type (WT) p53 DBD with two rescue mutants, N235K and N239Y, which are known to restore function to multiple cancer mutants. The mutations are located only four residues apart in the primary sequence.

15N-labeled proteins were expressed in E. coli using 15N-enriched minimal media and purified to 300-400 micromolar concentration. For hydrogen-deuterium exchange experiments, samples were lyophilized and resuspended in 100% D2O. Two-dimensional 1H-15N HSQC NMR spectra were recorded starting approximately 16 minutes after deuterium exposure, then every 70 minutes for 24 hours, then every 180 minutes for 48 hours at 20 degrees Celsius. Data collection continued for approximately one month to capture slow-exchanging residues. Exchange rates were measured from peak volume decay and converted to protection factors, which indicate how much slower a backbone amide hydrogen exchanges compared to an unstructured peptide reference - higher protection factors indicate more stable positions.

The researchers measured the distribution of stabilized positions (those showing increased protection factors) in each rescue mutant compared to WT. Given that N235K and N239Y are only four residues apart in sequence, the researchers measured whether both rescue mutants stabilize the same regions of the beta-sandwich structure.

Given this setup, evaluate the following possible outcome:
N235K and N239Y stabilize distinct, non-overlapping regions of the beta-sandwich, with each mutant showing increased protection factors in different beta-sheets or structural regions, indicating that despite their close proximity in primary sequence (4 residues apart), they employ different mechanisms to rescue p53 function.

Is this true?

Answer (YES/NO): NO